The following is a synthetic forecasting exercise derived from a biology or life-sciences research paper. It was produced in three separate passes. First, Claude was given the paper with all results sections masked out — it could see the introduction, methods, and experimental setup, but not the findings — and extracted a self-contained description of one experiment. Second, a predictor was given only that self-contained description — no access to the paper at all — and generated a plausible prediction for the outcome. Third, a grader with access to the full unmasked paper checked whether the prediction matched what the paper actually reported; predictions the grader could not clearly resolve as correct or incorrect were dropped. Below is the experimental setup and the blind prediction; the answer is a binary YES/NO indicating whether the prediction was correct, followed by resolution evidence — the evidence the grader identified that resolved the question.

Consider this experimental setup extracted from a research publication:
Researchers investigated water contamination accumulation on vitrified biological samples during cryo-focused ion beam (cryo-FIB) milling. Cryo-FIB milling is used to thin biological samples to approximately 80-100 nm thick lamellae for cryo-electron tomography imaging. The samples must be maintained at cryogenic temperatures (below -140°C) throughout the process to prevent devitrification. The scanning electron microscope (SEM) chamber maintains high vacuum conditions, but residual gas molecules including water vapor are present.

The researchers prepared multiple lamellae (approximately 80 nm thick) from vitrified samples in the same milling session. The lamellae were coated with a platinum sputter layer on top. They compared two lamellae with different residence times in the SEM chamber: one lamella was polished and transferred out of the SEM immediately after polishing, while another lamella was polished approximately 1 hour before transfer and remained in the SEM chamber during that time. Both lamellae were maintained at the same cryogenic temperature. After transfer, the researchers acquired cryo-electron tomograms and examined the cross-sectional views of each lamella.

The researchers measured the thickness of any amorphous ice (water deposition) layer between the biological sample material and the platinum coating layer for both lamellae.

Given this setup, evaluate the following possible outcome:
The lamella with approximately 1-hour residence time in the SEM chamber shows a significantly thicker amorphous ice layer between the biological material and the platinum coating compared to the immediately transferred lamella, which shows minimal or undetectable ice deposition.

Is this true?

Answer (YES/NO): YES